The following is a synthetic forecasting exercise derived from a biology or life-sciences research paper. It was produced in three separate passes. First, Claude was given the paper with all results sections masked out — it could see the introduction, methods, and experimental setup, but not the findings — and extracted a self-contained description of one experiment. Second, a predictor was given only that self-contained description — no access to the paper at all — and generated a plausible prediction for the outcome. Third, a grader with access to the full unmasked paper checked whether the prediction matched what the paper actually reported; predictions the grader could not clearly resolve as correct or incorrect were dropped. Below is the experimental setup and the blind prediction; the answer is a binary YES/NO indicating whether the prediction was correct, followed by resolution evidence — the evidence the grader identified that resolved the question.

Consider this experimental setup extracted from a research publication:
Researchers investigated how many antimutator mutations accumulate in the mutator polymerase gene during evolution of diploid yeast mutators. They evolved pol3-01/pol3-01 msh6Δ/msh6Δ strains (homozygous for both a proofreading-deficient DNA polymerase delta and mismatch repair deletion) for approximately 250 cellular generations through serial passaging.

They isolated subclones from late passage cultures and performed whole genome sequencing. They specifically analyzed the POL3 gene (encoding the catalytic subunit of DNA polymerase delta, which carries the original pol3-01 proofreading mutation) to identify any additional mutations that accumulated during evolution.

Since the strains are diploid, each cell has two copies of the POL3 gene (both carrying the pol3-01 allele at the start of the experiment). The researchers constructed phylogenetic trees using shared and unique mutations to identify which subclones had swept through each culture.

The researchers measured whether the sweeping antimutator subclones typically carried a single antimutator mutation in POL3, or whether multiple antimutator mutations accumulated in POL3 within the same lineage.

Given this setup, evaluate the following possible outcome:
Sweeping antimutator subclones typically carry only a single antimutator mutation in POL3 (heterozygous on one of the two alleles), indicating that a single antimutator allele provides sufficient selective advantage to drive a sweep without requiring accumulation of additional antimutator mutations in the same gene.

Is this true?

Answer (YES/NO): NO